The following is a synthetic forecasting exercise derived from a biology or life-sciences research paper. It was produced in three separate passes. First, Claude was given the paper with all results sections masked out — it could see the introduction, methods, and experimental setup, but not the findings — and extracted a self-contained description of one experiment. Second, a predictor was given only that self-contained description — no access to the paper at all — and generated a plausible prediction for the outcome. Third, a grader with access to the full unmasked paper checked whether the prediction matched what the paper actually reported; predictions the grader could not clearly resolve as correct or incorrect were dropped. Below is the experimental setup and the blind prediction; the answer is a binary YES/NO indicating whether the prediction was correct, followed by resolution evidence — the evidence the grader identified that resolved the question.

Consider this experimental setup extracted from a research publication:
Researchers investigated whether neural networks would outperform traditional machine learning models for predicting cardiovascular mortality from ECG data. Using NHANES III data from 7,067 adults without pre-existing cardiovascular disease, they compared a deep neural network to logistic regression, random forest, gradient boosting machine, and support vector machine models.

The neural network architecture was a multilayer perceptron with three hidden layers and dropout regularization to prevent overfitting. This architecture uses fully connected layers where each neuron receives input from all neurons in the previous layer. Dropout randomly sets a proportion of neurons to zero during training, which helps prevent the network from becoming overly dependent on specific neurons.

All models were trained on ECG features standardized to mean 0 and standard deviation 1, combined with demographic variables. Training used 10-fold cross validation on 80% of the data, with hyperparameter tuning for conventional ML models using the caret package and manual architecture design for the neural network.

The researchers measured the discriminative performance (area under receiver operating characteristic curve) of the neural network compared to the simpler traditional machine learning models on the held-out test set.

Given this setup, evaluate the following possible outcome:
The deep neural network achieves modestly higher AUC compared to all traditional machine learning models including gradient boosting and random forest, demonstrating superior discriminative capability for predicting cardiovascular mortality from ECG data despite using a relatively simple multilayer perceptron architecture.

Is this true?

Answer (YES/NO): NO